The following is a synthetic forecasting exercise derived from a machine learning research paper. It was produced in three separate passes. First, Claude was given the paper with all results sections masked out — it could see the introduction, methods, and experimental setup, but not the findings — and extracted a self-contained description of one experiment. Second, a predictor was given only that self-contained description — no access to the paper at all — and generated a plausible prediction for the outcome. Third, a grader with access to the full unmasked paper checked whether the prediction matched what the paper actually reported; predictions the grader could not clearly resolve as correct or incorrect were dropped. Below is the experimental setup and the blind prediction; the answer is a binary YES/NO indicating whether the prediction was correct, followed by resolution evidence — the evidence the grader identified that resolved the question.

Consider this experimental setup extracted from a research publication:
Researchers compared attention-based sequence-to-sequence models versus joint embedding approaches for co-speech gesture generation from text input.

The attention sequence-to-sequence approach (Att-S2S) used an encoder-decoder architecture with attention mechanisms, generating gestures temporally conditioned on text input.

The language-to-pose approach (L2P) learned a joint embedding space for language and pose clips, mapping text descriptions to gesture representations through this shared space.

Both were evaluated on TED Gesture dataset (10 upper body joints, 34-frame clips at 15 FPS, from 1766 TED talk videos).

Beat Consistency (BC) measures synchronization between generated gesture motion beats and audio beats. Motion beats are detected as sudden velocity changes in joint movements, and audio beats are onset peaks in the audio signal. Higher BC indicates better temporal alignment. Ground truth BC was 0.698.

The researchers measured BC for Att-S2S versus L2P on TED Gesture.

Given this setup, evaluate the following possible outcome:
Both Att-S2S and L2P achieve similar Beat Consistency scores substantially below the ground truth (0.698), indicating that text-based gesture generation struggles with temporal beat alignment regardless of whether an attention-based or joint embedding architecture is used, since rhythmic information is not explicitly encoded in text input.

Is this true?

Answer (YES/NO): YES